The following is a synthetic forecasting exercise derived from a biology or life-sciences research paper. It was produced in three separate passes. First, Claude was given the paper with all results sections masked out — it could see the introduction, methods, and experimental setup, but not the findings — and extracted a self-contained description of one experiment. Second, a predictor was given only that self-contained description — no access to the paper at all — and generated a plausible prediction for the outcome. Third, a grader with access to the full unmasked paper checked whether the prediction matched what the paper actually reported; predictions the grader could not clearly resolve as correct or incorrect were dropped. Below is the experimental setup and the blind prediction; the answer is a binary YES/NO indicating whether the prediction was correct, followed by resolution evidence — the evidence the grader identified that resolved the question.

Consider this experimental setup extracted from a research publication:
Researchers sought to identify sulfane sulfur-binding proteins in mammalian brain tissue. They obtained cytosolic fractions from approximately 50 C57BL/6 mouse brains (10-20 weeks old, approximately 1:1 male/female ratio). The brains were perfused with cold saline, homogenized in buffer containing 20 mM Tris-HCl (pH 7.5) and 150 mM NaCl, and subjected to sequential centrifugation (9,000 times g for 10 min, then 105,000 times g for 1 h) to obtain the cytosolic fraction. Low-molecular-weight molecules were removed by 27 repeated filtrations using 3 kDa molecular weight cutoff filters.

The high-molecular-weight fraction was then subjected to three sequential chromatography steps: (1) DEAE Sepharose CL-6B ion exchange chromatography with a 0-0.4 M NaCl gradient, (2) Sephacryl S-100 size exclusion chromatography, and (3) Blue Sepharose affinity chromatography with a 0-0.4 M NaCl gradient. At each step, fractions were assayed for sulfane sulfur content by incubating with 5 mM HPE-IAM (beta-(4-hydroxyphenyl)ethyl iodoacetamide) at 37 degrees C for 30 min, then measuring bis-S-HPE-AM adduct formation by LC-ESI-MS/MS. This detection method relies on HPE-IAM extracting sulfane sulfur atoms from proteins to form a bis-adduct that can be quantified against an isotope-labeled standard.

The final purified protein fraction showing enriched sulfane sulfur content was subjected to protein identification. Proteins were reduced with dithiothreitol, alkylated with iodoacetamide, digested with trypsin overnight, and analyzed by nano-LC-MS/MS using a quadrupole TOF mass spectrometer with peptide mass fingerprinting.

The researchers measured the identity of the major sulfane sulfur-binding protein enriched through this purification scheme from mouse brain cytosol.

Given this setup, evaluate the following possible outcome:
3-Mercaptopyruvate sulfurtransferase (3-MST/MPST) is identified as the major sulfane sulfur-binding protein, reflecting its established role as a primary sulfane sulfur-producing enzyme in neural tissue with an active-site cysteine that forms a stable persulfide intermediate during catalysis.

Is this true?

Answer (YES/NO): NO